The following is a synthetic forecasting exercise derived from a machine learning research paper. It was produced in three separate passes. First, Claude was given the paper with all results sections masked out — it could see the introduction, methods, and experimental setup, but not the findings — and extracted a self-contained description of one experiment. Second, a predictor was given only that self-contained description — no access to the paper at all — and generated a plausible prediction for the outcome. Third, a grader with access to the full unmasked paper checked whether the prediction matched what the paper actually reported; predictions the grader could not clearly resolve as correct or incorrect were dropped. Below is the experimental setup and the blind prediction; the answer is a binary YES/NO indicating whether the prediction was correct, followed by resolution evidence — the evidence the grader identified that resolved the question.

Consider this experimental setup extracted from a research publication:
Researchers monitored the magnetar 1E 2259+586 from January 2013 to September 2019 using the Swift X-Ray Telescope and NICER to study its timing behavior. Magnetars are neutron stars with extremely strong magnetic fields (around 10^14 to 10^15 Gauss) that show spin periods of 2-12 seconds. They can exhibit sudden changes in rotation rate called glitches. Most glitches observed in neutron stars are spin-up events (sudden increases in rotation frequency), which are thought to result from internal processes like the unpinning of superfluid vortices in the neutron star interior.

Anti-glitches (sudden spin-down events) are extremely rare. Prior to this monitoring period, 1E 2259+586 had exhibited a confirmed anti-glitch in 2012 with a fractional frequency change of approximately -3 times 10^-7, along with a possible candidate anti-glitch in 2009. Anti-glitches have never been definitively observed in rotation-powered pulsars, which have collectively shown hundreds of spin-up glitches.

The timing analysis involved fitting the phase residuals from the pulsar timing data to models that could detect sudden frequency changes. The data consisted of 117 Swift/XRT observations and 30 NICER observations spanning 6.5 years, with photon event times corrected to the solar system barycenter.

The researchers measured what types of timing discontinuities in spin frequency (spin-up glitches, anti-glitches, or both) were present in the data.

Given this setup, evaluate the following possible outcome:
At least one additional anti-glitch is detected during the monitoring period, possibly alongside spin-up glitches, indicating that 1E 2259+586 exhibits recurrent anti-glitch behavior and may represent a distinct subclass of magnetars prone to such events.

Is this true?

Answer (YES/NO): YES